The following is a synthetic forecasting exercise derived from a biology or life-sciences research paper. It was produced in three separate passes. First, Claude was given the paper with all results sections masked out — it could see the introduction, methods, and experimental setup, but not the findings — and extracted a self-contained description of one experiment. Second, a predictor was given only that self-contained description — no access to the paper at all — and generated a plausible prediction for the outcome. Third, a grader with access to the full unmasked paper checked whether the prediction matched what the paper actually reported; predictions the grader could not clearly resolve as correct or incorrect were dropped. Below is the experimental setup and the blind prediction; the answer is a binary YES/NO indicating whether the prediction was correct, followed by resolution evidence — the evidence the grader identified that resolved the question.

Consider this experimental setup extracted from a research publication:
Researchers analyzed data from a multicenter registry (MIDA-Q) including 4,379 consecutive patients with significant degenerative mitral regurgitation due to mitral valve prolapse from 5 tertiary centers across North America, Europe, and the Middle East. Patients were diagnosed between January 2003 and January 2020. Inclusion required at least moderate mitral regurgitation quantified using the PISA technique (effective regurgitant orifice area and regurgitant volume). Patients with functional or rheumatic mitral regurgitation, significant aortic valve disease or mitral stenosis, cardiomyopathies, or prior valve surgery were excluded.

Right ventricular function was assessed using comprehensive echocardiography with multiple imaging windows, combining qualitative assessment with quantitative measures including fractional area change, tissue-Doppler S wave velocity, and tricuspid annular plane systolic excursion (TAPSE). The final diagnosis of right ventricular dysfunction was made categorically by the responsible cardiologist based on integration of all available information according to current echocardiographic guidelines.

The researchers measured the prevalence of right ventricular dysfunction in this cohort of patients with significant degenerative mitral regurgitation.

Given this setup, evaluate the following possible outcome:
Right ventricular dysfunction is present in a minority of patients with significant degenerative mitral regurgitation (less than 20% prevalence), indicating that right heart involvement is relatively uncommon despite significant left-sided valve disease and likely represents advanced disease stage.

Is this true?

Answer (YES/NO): YES